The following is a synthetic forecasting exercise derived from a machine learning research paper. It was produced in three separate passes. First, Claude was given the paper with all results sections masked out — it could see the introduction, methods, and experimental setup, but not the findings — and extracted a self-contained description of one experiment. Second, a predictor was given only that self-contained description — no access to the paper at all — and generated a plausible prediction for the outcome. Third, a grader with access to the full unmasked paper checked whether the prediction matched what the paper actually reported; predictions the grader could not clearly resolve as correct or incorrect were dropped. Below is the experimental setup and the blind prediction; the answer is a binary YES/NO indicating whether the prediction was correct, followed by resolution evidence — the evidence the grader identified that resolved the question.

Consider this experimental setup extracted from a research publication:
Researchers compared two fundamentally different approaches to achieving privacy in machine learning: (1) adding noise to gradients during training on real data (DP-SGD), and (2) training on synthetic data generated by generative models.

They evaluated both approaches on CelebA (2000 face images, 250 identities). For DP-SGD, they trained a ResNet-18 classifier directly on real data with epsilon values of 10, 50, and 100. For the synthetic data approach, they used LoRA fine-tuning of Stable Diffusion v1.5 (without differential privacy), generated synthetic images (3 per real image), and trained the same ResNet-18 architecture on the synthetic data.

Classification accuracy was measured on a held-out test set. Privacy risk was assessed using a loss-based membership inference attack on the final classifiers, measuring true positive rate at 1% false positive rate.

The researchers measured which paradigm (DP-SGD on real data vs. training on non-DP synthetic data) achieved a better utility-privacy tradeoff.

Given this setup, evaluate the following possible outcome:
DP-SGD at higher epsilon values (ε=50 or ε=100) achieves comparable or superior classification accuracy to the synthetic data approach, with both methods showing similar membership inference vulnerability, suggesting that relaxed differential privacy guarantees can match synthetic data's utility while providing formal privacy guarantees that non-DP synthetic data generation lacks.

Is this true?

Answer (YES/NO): NO